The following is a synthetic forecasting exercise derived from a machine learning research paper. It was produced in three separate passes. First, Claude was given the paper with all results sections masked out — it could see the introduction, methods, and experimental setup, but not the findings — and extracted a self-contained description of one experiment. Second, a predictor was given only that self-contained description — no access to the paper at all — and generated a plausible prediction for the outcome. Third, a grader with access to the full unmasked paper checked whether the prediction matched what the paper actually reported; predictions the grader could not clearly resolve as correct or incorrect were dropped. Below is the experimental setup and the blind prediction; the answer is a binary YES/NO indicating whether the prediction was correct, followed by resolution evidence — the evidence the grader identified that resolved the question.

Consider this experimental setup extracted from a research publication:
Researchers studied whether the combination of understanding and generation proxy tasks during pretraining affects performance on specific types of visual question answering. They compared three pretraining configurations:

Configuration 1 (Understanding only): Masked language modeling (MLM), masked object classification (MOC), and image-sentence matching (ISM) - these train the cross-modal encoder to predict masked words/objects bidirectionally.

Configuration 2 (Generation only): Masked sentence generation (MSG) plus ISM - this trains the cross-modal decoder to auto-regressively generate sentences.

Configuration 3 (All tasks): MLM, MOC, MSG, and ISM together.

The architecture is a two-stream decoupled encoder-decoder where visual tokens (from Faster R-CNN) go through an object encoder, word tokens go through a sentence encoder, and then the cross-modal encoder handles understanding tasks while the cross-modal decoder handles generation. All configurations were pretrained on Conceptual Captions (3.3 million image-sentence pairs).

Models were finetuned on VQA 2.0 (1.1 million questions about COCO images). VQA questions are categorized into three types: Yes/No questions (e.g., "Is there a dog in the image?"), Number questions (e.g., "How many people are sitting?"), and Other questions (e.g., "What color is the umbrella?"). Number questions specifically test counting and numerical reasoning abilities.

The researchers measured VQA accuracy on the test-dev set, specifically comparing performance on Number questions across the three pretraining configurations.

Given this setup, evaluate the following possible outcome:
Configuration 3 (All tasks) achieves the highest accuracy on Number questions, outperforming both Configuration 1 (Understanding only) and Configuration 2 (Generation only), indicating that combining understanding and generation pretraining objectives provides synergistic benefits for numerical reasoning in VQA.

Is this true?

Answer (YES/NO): YES